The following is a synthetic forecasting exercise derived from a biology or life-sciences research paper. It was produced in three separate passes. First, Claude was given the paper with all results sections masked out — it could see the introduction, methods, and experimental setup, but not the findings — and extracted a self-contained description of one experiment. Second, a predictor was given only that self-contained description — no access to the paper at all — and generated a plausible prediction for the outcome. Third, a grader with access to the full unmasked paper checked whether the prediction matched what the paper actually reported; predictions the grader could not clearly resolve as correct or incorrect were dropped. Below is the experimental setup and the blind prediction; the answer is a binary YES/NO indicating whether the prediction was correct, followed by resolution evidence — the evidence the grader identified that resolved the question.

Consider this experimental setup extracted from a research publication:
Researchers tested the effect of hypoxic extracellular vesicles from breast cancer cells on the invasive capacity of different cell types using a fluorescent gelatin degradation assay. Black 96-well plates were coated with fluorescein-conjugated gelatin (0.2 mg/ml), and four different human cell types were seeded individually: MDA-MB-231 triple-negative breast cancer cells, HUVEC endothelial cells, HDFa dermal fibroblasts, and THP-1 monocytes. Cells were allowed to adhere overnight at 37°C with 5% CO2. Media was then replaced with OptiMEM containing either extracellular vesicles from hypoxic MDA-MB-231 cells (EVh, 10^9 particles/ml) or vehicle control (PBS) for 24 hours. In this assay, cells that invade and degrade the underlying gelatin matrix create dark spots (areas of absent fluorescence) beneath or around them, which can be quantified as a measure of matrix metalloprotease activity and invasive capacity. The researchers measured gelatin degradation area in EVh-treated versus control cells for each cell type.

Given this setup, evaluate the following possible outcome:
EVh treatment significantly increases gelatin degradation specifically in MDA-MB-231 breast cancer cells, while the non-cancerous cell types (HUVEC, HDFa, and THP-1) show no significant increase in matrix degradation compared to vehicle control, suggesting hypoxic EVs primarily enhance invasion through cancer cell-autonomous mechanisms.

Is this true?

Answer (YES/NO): NO